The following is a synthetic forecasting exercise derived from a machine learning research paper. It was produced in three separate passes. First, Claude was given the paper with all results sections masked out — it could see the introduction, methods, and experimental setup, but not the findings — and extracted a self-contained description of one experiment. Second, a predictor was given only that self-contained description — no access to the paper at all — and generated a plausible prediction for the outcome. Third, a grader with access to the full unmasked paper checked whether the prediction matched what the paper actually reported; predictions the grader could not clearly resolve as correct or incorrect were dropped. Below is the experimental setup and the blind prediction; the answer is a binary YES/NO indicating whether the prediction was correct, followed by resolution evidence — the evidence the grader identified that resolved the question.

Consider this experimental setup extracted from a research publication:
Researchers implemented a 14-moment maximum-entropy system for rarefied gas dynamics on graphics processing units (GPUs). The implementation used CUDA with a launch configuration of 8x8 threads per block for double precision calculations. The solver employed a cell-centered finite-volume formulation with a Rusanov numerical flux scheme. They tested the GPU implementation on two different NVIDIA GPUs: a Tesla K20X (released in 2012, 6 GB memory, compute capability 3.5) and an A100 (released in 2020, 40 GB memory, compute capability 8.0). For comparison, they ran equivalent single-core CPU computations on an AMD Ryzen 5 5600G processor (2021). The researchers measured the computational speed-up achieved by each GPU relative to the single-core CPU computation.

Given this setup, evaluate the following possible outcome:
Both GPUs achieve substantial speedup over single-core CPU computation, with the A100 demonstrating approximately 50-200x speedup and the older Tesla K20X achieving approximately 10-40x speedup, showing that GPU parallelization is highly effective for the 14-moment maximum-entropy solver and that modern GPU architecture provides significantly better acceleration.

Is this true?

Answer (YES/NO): NO